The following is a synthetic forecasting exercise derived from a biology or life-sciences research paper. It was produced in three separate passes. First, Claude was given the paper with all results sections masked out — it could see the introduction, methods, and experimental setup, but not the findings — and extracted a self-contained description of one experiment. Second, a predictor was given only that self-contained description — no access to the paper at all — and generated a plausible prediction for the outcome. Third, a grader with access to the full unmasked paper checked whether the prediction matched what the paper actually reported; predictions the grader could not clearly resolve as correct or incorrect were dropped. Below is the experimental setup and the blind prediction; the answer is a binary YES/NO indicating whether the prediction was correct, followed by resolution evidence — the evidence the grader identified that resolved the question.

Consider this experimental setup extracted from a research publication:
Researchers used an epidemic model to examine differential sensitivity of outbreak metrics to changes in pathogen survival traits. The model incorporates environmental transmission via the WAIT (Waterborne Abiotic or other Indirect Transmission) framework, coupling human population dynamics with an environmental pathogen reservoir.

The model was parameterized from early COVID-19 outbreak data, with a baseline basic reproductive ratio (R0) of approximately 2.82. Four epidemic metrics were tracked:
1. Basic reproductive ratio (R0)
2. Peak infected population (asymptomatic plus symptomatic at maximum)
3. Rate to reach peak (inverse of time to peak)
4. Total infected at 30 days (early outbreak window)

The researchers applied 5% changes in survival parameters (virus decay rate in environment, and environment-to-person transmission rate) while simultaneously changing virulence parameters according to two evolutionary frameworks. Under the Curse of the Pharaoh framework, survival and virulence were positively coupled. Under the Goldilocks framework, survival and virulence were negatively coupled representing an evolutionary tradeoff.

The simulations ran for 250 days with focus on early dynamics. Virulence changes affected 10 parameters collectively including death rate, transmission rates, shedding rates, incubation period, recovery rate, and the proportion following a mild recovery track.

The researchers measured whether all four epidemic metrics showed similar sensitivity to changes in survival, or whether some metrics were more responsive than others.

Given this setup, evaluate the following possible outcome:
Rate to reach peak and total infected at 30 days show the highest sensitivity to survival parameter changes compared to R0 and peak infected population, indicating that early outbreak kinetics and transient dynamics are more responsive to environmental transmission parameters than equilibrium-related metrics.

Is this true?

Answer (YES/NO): NO